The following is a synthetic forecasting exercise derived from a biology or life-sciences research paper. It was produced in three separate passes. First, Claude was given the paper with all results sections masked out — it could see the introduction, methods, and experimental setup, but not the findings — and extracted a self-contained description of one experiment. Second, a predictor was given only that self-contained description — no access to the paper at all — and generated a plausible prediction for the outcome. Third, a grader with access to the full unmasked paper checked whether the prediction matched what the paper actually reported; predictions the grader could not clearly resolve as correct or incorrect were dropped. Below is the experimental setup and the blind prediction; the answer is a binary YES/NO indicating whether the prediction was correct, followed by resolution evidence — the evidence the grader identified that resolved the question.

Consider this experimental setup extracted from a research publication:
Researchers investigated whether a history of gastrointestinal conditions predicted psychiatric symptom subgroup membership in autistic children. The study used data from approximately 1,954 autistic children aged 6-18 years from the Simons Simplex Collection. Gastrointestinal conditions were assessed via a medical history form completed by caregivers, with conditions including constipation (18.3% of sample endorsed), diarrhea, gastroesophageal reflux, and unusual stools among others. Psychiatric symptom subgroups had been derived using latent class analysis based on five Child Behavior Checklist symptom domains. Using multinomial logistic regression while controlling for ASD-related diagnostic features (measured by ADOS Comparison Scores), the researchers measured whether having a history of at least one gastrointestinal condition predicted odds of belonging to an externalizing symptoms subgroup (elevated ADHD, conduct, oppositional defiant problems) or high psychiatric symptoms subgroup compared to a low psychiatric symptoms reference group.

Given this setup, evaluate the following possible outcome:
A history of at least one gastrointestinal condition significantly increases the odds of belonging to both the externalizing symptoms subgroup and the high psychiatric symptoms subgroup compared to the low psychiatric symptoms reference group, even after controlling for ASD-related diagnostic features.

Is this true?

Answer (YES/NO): YES